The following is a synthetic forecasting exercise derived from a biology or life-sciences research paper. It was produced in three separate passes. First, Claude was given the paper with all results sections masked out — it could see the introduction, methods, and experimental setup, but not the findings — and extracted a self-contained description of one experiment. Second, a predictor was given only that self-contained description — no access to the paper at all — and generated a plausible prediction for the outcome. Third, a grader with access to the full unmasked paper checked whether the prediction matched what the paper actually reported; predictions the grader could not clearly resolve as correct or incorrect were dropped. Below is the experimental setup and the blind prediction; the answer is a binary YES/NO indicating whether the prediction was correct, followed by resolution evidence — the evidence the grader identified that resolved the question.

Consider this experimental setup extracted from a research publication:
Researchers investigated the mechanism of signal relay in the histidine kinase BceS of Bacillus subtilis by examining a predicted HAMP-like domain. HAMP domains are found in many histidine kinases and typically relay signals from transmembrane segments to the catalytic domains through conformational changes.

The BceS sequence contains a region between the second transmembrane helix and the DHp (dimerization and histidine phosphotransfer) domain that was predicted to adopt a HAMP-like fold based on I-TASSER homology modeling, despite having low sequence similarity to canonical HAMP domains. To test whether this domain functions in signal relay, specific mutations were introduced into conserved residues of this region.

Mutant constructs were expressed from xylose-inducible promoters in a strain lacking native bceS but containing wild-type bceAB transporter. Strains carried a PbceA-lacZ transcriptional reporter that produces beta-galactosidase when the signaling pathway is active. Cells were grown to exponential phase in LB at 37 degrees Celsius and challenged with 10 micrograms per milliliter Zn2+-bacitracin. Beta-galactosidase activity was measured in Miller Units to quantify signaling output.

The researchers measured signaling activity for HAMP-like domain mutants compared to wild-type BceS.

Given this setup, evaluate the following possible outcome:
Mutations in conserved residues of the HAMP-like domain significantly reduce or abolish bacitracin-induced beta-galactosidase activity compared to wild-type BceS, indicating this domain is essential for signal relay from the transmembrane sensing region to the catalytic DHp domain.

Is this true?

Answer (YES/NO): YES